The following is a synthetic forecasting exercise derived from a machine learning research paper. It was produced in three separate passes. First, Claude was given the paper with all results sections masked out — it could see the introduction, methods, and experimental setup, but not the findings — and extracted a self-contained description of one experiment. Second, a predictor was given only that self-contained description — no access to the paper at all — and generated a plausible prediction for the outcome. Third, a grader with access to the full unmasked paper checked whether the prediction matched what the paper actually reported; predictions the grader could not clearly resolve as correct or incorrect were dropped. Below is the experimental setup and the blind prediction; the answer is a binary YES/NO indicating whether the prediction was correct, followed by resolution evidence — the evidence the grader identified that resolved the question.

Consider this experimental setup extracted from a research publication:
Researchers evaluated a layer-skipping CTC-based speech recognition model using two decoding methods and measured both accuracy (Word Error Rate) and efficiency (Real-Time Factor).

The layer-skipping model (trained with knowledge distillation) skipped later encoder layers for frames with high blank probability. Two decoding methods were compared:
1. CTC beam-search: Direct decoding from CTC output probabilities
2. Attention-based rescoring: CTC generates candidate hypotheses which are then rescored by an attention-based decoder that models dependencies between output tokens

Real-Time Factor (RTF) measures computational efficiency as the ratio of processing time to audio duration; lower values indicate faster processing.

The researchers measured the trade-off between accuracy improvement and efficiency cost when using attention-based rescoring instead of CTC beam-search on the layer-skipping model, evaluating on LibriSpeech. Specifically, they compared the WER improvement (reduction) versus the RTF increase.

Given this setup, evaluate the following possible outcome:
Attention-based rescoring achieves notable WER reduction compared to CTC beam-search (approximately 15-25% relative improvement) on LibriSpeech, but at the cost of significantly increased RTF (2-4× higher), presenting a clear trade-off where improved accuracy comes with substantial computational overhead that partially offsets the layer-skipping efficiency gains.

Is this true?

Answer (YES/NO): NO